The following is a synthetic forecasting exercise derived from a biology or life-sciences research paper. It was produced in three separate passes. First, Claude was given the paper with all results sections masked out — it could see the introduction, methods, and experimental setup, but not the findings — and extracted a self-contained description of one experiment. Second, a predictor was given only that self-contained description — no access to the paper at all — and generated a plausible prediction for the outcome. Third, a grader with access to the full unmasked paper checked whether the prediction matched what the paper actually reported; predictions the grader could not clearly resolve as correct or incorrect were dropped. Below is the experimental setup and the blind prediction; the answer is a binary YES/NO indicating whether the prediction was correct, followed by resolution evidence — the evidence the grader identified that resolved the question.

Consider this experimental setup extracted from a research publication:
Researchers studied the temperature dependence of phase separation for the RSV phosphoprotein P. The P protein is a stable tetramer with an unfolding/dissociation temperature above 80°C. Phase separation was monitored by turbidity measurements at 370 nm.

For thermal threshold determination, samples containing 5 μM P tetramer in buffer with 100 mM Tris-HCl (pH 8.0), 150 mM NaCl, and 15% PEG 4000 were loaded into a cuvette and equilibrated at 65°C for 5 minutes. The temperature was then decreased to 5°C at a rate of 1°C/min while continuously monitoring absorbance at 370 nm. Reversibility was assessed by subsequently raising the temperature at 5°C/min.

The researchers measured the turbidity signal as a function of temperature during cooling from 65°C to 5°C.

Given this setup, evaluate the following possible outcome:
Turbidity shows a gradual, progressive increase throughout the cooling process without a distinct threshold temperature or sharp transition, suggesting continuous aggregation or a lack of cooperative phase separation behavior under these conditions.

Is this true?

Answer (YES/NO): NO